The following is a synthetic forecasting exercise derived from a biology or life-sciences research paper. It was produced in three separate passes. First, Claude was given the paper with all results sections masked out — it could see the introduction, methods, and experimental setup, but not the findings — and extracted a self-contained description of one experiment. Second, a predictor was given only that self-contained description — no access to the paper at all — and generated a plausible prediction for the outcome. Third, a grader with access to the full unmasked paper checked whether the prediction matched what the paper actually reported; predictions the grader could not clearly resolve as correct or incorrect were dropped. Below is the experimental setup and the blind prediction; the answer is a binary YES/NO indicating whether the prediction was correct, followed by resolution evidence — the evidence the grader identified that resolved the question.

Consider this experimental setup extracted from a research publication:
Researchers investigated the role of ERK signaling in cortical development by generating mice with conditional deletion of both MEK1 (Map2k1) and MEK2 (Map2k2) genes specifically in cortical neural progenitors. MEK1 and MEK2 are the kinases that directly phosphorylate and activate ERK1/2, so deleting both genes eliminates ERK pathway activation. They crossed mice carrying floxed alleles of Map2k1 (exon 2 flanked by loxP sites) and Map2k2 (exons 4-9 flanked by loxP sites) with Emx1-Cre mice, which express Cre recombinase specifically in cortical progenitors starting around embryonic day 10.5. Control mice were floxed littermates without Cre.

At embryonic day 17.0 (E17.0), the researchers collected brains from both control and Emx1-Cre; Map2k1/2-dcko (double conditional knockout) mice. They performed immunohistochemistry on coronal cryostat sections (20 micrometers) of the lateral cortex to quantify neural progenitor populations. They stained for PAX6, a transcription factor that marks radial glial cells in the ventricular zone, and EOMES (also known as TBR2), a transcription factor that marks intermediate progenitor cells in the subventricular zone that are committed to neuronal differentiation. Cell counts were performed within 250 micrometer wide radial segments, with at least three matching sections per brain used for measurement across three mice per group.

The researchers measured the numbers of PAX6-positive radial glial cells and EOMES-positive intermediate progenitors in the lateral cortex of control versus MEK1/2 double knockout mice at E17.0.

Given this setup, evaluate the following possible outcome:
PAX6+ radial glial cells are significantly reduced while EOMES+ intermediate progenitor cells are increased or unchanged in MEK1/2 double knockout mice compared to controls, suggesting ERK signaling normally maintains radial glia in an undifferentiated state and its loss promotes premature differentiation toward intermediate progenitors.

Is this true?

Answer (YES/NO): NO